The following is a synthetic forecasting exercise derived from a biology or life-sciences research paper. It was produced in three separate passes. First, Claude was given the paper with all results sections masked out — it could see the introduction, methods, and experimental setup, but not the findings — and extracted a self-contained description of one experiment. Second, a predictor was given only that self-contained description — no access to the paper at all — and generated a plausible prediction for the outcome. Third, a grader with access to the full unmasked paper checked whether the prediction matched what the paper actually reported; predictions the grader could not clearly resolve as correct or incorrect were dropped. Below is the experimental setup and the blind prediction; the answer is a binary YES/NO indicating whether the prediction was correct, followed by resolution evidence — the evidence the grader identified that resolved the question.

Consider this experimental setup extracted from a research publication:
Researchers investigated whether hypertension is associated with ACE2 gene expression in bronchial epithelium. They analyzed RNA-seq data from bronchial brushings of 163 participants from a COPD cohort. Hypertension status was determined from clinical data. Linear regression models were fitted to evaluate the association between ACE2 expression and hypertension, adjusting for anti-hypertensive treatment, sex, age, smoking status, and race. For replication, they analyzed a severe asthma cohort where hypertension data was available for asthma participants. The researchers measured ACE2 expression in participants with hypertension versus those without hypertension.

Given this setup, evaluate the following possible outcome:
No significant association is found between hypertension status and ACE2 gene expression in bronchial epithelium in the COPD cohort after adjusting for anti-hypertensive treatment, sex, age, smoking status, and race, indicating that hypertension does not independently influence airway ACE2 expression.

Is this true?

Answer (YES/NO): NO